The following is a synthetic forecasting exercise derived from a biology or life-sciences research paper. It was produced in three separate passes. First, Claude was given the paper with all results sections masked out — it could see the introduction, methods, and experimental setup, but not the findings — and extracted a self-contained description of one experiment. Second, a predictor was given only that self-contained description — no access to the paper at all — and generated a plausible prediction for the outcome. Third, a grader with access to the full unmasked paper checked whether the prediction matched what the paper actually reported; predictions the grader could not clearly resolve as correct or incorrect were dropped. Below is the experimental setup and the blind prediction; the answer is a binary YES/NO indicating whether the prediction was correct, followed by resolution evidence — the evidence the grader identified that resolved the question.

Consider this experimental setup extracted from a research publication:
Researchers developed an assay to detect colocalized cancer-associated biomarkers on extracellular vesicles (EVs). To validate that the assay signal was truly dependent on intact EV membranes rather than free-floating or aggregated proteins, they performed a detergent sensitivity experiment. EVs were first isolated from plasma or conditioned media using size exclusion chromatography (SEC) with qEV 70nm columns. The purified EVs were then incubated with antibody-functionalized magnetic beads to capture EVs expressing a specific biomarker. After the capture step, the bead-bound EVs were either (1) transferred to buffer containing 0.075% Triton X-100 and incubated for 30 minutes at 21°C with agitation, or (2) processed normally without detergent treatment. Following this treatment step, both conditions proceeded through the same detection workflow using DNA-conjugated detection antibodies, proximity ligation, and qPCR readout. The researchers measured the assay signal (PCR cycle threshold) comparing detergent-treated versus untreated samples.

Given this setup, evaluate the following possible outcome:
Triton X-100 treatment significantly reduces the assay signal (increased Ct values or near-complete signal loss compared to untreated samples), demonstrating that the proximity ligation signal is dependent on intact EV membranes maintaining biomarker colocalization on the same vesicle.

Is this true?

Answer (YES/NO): YES